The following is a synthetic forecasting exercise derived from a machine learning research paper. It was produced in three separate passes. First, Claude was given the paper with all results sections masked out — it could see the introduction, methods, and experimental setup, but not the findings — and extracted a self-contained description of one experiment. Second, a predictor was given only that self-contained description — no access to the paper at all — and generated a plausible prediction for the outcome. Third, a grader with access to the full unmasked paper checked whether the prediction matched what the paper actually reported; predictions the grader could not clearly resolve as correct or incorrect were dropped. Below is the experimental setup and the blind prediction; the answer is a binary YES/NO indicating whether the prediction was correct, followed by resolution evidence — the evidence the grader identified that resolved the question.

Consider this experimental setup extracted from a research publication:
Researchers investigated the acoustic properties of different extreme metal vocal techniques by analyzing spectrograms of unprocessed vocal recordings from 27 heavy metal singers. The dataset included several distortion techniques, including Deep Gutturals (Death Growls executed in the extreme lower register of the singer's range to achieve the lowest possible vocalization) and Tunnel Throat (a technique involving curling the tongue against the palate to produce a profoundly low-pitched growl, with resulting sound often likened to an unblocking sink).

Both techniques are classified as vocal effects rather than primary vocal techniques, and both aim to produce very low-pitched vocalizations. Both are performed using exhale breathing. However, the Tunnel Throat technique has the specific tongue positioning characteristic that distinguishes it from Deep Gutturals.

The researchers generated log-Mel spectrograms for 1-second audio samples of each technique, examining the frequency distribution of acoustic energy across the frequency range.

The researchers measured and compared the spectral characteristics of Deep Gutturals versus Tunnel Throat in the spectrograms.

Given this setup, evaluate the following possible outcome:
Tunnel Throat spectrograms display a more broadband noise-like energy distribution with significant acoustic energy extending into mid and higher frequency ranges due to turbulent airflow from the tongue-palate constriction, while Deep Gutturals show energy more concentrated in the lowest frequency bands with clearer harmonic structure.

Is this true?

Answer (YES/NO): NO